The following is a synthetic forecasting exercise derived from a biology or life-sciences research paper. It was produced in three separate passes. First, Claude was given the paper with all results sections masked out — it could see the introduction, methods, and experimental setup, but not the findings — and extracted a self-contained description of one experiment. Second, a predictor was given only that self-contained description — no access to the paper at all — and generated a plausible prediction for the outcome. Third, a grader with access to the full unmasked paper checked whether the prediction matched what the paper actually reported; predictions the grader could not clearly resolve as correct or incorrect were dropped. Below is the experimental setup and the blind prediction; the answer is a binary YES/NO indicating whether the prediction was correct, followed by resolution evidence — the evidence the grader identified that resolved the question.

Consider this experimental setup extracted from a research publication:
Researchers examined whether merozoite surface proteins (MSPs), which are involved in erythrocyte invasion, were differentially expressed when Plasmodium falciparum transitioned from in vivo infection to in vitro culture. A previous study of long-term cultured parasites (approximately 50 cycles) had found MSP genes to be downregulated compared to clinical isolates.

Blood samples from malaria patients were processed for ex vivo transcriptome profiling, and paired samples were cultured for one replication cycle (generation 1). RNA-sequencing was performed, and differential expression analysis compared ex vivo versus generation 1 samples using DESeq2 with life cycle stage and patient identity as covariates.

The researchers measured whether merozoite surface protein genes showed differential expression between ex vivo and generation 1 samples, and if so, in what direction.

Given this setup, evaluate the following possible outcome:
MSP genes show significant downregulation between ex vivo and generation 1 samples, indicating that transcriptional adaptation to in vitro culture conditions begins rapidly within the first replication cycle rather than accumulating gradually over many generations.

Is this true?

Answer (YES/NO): NO